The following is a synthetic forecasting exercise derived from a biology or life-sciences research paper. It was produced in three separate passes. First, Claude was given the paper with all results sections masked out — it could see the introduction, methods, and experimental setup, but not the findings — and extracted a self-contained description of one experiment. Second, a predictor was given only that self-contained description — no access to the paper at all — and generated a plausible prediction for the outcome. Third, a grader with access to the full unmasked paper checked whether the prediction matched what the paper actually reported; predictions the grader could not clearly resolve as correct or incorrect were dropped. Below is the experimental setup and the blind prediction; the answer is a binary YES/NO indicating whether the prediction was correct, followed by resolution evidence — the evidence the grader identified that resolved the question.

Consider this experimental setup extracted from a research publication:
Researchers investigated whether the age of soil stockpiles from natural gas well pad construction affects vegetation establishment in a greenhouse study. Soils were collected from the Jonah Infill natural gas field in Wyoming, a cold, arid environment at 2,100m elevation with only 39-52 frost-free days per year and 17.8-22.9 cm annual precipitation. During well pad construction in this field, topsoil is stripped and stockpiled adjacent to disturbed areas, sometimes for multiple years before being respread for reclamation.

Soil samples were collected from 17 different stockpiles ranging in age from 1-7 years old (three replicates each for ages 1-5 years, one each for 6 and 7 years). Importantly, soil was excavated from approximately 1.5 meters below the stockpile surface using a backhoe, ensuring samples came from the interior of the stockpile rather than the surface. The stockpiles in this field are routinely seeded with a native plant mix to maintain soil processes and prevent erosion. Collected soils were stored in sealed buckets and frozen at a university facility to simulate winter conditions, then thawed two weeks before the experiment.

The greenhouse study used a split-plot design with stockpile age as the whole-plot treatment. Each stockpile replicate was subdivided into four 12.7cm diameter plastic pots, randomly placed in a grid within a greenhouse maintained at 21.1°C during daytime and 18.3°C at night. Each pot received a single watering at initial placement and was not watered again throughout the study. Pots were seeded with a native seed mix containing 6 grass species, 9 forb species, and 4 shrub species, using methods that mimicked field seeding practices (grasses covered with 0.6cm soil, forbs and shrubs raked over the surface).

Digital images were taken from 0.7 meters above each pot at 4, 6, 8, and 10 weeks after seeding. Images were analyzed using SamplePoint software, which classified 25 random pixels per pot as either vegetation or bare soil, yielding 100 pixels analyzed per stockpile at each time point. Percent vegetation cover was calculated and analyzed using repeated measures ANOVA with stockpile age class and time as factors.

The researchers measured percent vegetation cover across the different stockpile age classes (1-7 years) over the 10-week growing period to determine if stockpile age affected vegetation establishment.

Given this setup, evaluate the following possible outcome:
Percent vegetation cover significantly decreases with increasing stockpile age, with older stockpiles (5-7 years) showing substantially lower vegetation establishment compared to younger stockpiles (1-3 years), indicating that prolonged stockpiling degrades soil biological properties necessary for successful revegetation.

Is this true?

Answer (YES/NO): NO